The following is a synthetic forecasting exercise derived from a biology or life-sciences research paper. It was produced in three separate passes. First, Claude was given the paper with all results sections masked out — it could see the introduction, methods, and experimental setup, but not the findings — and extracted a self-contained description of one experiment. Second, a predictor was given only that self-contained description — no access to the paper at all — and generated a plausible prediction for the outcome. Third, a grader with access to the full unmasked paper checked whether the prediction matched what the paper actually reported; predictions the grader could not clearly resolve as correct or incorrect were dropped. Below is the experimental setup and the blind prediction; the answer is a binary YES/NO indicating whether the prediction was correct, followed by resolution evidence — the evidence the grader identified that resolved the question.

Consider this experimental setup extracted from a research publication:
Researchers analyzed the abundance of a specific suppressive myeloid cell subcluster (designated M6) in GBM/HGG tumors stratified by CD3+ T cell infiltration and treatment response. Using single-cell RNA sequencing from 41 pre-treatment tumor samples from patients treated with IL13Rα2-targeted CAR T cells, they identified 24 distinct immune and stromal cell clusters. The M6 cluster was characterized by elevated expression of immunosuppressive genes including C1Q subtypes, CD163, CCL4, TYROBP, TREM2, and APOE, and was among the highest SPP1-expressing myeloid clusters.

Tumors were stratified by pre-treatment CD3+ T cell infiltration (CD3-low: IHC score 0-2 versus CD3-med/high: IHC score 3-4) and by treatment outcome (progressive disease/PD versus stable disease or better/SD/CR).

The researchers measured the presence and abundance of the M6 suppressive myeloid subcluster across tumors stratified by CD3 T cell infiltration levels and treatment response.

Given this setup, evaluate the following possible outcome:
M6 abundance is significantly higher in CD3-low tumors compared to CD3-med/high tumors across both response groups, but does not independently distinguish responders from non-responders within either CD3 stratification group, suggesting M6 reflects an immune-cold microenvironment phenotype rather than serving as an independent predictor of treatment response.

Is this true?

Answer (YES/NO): NO